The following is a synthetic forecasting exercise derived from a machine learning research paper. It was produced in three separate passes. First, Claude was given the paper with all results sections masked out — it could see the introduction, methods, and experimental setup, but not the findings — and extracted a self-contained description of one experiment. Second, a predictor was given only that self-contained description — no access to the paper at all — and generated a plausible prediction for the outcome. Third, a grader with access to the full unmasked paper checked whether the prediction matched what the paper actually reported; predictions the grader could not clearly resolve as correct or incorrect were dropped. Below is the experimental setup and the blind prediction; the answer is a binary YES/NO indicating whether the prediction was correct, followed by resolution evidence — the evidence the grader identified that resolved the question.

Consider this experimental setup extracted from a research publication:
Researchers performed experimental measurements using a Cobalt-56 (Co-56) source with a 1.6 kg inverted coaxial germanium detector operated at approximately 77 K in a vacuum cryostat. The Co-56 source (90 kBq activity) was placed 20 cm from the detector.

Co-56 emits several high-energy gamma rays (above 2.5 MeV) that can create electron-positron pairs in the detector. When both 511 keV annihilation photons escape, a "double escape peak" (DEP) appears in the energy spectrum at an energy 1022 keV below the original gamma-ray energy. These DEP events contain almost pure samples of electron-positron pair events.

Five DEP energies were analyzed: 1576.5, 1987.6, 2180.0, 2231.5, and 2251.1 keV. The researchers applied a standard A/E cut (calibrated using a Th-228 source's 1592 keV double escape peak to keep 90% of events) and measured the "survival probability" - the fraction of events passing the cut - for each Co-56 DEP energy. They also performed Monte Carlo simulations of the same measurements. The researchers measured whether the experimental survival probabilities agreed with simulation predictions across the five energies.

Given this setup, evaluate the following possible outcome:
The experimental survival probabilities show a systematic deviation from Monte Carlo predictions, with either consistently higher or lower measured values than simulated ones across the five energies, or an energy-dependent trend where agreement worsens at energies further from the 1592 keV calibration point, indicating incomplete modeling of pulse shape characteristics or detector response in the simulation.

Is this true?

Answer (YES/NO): NO